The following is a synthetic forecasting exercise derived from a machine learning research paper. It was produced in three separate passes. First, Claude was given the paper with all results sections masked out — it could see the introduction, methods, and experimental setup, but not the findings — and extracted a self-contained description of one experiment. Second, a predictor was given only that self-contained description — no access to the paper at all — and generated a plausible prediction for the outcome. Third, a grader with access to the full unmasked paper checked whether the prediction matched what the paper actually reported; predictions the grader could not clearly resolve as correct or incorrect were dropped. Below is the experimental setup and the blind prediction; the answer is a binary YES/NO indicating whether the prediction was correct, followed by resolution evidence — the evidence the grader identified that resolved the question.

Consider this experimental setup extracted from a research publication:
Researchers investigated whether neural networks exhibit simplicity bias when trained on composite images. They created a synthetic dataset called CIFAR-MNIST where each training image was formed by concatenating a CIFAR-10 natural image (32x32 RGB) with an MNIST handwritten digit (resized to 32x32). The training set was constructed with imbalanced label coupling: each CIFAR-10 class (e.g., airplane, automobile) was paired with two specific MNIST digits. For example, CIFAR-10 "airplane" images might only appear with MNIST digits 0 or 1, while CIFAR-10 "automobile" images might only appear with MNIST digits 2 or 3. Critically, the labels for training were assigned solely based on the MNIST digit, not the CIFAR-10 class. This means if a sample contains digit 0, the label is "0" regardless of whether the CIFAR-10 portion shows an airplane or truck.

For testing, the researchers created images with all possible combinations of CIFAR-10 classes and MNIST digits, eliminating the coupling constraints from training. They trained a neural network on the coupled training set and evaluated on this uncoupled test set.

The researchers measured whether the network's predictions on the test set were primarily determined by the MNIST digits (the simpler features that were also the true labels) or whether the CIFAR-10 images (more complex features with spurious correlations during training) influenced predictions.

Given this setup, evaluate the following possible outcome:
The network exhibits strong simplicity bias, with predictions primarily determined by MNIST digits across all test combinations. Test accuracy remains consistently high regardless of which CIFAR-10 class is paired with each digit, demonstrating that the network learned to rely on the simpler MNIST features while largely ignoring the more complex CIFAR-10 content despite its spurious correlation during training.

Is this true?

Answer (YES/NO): YES